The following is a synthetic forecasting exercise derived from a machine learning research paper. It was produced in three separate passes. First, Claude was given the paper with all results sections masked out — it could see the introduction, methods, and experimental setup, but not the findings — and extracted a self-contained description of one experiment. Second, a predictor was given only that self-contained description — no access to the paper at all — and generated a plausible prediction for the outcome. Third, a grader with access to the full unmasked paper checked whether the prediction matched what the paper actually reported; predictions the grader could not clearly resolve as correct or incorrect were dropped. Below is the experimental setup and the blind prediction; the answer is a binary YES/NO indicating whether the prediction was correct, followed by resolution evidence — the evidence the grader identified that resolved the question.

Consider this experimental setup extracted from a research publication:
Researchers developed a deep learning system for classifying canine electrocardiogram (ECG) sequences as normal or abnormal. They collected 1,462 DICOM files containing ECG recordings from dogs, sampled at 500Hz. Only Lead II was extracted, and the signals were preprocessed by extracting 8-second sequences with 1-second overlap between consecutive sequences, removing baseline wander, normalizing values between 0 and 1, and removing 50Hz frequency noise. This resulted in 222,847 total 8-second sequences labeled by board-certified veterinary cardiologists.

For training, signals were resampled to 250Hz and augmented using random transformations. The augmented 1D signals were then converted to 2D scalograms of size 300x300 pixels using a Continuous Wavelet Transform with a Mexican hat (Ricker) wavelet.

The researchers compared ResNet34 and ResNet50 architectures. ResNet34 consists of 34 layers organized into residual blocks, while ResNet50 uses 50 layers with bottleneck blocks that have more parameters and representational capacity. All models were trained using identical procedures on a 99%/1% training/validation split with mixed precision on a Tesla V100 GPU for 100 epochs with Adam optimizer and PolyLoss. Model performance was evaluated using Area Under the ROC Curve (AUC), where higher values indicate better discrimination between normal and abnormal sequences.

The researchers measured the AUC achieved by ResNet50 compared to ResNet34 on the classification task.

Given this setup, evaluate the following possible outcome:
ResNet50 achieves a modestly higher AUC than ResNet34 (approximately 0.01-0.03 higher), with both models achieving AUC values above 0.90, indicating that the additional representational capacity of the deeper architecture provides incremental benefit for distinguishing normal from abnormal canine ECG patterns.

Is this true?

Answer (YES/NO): NO